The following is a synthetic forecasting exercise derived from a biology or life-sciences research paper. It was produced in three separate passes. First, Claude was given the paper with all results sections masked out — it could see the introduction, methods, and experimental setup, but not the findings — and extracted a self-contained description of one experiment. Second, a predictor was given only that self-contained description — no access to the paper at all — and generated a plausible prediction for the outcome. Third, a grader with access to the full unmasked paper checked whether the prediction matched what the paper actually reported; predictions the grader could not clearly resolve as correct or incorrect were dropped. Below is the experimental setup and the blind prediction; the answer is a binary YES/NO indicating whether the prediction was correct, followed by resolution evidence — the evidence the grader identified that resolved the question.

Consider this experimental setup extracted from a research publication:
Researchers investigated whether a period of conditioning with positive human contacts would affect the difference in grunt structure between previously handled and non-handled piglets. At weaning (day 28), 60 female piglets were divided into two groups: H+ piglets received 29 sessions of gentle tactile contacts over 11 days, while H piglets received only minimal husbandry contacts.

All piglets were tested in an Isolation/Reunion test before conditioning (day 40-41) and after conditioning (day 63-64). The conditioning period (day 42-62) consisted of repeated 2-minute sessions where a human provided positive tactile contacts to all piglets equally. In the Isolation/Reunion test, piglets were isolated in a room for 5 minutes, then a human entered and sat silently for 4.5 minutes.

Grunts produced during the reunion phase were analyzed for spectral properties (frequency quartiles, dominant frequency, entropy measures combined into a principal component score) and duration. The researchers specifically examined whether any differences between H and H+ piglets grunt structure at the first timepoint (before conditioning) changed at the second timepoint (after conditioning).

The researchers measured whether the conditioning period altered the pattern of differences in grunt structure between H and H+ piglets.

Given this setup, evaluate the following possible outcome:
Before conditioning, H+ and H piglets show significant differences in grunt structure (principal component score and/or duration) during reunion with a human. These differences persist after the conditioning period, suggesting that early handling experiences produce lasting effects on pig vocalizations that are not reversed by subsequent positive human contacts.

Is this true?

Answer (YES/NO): YES